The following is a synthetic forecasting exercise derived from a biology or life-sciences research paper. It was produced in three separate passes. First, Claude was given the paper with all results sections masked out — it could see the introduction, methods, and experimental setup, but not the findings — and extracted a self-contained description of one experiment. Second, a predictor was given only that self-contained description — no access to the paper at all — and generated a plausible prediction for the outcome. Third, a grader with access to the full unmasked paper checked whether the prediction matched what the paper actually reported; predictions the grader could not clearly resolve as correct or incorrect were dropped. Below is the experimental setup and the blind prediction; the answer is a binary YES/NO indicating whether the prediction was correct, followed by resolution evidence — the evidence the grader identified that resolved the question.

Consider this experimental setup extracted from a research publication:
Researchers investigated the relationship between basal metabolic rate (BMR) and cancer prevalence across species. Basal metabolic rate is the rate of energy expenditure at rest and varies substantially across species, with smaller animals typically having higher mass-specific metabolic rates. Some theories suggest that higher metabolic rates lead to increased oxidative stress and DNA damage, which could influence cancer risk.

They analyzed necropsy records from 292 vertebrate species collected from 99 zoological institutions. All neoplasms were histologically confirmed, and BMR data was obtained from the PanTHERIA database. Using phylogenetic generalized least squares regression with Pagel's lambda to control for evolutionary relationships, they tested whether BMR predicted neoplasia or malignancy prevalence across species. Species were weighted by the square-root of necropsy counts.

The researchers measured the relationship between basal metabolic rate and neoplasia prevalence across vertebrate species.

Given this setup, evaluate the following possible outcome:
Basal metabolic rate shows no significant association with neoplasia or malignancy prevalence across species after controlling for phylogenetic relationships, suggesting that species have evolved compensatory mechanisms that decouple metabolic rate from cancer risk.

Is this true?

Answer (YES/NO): YES